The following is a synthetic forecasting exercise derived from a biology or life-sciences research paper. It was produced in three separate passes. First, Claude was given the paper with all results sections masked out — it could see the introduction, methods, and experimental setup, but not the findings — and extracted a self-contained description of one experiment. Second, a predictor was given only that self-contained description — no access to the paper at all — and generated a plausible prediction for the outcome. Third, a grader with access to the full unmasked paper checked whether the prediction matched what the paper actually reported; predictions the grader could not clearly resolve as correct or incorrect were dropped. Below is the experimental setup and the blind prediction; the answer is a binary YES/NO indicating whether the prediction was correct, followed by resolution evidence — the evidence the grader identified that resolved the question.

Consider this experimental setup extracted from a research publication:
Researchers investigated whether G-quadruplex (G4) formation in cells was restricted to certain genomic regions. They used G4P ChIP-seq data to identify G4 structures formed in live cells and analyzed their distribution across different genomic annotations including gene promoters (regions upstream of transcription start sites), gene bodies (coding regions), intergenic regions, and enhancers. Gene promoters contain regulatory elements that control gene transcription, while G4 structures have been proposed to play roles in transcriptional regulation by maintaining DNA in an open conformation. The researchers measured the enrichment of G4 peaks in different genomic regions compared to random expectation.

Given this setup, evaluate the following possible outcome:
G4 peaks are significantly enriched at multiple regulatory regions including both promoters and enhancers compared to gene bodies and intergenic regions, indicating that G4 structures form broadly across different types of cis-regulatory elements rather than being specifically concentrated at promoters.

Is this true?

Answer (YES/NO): NO